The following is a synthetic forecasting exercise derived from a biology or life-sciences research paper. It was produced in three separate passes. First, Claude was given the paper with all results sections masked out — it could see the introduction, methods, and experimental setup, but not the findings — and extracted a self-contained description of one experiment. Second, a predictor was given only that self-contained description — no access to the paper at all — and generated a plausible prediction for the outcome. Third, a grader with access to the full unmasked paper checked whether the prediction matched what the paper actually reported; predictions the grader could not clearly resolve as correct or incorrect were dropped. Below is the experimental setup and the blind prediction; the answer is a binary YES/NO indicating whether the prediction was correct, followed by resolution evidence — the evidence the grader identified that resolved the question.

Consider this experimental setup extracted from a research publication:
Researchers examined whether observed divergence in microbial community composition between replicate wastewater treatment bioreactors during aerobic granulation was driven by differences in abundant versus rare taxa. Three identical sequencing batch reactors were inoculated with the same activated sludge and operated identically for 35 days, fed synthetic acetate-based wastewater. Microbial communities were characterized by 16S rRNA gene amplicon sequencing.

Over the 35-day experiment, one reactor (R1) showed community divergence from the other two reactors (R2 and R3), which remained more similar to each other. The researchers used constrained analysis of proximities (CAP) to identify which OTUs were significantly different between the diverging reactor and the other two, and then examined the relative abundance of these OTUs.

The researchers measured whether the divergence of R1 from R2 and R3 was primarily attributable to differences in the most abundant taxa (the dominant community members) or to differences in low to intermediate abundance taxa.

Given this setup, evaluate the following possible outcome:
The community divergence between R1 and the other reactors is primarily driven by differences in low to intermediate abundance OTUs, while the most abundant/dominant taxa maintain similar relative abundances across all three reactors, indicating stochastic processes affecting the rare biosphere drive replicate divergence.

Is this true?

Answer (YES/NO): YES